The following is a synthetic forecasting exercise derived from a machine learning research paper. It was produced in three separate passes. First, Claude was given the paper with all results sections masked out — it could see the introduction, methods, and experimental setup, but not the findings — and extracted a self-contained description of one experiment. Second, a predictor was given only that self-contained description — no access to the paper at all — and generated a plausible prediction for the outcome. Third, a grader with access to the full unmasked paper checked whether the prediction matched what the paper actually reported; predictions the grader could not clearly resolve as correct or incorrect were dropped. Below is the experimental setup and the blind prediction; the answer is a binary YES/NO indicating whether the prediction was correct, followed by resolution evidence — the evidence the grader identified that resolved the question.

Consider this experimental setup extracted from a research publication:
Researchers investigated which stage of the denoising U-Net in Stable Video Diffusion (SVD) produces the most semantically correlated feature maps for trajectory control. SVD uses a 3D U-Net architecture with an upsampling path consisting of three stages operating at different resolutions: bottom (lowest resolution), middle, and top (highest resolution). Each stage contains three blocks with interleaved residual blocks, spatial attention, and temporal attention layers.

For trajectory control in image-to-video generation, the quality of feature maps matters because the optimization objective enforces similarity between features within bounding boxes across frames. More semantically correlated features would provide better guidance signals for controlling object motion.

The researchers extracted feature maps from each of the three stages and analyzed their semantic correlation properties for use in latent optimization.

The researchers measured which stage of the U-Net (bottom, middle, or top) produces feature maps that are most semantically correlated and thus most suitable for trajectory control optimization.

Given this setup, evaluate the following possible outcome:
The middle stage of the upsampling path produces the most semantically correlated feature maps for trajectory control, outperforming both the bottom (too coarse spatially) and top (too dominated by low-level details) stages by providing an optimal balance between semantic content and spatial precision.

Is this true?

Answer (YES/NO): YES